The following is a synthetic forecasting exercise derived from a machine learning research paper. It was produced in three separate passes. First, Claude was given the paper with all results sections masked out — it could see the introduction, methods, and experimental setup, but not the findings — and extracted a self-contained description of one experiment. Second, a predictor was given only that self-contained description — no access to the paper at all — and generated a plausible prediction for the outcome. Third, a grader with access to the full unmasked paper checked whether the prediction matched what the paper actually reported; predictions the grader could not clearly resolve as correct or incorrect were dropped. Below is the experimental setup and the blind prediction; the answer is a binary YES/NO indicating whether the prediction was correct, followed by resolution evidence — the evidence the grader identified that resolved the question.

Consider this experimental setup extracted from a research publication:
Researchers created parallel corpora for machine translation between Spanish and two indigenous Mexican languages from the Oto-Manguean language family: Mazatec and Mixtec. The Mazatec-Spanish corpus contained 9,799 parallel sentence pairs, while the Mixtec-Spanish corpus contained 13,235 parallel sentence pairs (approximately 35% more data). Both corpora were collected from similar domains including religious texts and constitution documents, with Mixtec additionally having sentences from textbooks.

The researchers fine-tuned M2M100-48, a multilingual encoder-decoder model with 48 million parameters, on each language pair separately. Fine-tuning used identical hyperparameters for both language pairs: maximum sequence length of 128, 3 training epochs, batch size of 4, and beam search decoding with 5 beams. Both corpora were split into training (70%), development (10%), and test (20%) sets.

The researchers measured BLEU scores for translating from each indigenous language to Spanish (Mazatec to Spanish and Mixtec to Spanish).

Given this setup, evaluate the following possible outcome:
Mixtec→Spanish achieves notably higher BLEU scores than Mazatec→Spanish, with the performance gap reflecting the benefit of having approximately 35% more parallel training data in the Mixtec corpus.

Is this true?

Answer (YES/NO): YES